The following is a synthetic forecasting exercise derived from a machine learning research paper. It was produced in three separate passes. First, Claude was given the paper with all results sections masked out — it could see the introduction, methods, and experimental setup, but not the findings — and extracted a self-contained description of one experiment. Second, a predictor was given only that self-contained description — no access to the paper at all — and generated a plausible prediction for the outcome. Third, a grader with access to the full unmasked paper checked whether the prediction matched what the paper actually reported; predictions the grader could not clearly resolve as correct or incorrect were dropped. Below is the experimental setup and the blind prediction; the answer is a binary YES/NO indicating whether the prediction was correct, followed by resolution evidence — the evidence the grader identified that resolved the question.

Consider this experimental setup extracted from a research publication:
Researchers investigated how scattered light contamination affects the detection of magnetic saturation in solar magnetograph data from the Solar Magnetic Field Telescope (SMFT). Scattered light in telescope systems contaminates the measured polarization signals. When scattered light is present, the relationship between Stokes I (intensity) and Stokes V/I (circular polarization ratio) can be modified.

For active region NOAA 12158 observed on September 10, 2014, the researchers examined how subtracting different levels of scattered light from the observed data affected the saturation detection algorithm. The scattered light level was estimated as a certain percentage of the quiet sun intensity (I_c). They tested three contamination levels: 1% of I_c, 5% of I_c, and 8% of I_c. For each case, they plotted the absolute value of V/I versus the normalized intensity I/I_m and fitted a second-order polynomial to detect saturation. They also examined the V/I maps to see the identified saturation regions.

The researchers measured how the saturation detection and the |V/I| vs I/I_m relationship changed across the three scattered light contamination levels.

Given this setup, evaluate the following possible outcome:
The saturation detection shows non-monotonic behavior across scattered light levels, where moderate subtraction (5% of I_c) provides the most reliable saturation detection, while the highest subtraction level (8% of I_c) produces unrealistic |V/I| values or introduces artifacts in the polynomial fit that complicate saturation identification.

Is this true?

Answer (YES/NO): NO